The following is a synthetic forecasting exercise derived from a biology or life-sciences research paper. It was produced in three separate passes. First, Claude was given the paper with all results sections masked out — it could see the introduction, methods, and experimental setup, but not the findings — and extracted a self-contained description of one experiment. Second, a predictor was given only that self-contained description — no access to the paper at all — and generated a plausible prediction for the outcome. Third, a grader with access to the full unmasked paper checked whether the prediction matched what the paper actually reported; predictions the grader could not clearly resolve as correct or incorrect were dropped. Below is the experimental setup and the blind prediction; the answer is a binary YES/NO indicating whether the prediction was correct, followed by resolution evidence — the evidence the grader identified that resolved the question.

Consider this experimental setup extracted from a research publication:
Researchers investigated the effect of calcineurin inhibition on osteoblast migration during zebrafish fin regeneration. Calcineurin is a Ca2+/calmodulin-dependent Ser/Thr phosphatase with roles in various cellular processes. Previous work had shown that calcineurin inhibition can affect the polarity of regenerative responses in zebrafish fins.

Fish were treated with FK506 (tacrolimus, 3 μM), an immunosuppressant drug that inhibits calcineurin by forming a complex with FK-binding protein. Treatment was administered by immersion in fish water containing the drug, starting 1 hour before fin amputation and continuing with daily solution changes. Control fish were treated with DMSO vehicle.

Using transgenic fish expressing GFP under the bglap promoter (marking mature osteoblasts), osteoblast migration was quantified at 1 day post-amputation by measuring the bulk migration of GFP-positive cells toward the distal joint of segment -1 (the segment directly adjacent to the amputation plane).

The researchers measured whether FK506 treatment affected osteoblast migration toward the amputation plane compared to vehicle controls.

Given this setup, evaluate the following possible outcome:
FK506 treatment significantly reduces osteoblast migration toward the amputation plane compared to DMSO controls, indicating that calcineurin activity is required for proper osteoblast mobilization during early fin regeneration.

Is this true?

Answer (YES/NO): NO